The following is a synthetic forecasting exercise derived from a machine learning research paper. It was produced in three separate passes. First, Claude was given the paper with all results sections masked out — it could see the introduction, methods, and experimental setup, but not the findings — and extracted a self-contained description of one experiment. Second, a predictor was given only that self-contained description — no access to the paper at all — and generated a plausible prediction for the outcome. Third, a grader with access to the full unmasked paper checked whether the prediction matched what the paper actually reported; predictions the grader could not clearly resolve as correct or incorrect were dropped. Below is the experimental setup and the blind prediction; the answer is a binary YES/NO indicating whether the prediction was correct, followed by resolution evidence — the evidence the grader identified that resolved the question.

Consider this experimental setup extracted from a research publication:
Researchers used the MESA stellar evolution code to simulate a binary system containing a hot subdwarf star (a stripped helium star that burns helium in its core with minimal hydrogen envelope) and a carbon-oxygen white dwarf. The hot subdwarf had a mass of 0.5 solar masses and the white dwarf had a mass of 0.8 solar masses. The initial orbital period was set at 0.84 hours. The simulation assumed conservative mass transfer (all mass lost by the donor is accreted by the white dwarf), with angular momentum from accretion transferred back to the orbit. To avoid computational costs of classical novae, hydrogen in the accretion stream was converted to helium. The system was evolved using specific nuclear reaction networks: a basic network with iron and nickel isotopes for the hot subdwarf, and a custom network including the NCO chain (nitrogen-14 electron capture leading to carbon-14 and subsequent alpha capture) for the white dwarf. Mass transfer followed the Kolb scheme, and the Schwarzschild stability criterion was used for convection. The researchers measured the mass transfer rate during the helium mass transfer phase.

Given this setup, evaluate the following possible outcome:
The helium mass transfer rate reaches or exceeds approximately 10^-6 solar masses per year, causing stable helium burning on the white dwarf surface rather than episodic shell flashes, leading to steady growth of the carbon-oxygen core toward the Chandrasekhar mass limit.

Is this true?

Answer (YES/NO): NO